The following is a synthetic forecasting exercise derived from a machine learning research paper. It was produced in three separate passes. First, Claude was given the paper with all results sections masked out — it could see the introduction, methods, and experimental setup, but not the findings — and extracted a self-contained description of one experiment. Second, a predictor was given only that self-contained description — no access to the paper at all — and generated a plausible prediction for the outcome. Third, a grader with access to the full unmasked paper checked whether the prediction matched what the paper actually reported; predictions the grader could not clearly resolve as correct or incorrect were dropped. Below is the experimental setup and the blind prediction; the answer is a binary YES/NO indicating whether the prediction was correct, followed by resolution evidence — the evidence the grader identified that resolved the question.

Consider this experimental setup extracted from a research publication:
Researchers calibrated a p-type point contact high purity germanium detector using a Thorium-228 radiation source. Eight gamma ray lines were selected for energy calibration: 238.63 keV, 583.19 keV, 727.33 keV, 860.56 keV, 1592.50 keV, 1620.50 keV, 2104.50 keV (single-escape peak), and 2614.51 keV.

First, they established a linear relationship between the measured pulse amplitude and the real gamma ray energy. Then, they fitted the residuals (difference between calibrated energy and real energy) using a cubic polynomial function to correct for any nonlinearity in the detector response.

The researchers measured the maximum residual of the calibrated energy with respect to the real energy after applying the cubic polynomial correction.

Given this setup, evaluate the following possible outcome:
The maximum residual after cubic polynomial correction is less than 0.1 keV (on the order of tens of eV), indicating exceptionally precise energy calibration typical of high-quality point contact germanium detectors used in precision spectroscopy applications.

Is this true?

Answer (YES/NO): YES